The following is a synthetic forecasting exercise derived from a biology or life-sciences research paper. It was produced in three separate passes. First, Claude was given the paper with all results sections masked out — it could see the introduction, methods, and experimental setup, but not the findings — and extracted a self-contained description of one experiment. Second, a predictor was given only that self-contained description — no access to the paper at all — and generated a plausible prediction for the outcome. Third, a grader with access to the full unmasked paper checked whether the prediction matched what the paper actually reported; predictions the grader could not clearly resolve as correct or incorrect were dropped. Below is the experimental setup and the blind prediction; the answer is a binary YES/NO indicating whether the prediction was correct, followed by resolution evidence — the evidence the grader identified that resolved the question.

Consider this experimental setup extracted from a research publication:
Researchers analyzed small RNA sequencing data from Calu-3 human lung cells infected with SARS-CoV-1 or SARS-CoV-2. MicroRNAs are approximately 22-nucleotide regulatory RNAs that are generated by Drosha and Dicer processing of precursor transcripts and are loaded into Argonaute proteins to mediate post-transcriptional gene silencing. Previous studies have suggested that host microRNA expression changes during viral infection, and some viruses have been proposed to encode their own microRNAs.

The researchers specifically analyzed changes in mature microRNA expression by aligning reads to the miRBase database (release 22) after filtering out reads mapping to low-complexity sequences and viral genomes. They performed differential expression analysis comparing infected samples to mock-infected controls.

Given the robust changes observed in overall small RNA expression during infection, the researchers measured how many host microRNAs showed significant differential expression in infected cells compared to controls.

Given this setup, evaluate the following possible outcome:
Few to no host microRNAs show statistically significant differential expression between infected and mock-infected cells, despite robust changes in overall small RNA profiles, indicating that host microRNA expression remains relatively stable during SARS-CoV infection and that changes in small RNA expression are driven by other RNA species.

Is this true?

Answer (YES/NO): YES